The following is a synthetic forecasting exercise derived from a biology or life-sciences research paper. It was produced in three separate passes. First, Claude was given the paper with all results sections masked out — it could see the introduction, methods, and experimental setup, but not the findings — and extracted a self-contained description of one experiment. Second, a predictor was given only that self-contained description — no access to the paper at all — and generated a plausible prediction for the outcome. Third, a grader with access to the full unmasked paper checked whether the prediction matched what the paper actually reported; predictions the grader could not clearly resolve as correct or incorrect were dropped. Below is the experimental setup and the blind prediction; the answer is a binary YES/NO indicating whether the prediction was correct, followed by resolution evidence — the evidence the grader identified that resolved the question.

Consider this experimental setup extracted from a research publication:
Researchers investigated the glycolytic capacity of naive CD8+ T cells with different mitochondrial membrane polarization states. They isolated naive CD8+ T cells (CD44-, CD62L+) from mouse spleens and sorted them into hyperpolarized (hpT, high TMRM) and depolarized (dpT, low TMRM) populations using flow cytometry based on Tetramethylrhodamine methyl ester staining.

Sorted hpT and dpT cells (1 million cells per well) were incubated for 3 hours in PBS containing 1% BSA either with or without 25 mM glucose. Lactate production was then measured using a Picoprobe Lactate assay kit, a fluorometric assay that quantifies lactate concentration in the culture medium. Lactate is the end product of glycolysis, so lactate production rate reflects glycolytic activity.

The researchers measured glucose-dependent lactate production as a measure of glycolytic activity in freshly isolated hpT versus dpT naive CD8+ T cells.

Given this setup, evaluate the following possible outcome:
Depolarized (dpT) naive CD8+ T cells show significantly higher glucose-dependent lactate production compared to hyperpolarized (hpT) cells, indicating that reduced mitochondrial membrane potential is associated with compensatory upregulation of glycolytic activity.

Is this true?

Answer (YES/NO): NO